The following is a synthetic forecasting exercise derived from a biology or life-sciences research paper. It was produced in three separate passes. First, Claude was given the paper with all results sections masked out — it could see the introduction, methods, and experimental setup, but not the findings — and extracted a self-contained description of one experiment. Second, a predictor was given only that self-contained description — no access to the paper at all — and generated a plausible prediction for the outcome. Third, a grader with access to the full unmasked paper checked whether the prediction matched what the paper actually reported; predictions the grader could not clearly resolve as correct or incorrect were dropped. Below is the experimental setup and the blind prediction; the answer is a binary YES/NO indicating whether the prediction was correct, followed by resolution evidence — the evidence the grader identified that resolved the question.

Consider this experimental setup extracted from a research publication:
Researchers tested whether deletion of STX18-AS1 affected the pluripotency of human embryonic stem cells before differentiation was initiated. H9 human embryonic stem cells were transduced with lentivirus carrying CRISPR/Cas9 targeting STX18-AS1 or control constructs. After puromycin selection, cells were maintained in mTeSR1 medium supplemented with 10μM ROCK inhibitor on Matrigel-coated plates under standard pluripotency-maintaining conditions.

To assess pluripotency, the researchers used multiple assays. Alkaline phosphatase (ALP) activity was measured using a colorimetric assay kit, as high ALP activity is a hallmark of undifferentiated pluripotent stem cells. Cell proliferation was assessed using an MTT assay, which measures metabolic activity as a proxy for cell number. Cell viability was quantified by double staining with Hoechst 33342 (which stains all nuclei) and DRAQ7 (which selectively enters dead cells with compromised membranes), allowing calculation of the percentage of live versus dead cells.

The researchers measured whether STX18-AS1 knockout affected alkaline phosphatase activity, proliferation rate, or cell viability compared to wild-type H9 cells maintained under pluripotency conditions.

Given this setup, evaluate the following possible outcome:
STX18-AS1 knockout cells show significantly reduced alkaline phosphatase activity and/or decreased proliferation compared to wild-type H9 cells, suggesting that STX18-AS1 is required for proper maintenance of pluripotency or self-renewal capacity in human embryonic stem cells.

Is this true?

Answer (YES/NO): NO